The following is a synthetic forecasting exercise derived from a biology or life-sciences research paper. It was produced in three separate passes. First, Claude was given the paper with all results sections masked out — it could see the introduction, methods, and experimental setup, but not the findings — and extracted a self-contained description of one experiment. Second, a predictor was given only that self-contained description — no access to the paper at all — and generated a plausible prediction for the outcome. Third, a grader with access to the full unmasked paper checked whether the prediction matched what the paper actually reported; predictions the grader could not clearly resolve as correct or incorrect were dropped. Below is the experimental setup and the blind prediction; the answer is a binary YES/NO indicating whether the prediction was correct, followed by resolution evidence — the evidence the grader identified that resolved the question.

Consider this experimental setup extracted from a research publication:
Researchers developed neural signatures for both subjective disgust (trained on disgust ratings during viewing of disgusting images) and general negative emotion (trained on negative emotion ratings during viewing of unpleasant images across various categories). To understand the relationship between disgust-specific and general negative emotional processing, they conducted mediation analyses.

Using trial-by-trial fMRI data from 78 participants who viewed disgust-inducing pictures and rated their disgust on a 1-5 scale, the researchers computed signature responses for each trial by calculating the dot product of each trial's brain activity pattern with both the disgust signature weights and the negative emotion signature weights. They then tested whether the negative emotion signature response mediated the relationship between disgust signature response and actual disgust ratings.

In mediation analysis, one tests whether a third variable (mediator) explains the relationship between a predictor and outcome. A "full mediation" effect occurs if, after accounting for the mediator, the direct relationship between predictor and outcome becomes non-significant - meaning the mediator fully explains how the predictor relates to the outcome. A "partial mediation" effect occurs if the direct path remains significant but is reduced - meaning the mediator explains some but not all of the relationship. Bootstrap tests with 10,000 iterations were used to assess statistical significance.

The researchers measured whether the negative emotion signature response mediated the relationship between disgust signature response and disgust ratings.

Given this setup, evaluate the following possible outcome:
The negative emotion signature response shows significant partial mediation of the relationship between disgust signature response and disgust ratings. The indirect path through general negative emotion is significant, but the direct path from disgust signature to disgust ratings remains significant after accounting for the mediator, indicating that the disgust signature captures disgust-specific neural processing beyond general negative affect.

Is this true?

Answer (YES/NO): NO